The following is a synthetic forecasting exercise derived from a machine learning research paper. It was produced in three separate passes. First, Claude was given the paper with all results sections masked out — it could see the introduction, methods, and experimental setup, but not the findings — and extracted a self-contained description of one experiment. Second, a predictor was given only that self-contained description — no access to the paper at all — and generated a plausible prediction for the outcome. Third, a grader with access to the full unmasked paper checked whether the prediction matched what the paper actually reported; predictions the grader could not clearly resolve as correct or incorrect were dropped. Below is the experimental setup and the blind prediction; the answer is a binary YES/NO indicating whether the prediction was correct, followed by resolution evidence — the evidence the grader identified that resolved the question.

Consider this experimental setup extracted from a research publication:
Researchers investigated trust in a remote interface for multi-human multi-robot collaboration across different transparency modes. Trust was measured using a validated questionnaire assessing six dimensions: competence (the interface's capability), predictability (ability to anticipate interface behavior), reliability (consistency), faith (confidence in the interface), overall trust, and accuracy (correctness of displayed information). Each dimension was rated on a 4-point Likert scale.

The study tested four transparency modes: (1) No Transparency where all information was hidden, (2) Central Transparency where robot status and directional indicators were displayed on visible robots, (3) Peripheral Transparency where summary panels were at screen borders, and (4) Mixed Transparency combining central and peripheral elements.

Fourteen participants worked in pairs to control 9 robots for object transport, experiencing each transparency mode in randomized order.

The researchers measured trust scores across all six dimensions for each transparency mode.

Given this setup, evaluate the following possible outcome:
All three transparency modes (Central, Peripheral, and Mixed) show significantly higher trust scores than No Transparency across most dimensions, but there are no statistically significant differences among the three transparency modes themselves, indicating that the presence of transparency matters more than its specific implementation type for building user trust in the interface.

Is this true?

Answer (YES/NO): NO